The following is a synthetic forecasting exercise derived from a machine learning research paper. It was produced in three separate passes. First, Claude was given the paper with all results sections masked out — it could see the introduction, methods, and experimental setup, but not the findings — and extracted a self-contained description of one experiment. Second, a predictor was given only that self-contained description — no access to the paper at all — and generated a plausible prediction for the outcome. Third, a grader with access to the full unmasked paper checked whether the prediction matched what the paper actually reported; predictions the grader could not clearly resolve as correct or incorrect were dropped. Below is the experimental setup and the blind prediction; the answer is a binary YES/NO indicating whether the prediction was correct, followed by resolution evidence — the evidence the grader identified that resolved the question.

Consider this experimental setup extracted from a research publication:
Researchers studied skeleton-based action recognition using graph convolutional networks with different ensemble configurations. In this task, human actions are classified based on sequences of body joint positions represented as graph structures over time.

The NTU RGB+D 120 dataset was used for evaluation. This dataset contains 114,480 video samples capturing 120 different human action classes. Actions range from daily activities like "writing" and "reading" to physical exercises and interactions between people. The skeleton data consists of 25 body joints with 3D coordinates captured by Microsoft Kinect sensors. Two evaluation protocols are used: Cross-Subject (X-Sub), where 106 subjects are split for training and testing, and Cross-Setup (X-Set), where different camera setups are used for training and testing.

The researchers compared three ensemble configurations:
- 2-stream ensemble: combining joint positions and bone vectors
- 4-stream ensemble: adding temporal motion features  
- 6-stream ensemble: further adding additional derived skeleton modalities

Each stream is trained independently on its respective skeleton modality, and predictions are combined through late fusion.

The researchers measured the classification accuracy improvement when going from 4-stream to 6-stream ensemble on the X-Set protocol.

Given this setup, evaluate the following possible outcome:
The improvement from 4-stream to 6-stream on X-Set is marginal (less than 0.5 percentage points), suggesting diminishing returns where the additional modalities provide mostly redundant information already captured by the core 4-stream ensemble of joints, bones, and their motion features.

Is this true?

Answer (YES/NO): YES